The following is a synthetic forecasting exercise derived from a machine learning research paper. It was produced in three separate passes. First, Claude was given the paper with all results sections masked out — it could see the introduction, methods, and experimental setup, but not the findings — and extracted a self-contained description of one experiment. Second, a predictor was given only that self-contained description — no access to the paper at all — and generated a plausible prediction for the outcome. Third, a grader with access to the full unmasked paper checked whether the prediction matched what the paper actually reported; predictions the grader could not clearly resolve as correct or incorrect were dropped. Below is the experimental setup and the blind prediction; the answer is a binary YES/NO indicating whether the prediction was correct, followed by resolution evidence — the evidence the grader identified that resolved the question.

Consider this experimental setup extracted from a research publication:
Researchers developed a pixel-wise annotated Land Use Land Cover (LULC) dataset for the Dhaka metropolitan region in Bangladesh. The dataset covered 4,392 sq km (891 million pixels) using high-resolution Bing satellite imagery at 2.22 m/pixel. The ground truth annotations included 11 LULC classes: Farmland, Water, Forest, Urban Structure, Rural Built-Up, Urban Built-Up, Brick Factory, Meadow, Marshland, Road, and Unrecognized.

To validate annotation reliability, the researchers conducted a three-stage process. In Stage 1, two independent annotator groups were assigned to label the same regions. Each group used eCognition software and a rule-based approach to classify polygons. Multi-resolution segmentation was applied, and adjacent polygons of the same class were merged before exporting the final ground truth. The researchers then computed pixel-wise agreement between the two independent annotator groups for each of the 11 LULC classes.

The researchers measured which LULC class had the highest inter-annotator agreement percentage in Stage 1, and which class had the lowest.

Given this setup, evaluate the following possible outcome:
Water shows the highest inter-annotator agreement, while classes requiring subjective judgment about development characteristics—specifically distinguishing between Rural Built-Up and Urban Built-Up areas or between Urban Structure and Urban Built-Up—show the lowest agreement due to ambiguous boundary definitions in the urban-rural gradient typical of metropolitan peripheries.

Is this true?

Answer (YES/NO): NO